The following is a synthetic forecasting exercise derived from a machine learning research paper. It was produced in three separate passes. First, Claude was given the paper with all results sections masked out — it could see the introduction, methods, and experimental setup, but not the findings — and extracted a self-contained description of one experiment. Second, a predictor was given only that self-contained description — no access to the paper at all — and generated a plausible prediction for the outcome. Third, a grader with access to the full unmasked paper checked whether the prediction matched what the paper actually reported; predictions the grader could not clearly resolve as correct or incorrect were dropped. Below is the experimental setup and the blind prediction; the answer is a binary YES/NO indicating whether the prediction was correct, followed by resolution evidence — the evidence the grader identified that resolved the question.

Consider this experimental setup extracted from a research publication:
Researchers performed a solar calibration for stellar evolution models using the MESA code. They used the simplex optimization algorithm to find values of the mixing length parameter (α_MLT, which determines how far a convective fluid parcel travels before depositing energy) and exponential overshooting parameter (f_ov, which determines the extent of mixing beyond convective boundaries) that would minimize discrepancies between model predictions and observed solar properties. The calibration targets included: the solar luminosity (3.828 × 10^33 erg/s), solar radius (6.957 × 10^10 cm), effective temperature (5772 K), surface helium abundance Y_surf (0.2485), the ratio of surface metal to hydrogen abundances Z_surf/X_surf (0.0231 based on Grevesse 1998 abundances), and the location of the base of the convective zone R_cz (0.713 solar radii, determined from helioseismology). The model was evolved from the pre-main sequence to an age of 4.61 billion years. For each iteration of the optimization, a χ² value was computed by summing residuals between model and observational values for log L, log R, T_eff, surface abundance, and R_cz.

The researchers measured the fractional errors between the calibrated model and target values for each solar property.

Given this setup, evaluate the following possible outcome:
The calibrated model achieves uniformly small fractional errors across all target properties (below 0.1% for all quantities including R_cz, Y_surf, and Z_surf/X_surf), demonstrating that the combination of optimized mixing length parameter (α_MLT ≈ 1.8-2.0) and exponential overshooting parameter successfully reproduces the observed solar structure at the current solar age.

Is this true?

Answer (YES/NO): NO